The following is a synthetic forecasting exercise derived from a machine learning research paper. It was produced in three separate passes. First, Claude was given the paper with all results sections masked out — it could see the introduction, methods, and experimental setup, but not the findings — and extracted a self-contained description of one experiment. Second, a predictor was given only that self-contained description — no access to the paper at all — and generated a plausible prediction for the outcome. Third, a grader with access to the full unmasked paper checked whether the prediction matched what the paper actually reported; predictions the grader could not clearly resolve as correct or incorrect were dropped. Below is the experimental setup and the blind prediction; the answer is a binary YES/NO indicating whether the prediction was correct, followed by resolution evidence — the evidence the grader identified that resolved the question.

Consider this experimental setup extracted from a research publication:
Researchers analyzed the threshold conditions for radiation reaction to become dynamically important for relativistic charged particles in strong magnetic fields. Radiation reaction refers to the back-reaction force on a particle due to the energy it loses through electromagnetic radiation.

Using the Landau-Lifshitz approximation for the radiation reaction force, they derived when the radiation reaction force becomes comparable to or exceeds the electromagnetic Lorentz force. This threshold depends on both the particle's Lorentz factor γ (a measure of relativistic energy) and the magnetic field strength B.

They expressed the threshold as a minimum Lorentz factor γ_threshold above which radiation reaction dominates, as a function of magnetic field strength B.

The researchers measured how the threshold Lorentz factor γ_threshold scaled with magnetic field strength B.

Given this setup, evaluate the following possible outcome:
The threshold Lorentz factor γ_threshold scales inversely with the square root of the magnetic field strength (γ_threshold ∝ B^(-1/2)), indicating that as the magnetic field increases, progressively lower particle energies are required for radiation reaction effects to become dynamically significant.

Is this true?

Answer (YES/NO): YES